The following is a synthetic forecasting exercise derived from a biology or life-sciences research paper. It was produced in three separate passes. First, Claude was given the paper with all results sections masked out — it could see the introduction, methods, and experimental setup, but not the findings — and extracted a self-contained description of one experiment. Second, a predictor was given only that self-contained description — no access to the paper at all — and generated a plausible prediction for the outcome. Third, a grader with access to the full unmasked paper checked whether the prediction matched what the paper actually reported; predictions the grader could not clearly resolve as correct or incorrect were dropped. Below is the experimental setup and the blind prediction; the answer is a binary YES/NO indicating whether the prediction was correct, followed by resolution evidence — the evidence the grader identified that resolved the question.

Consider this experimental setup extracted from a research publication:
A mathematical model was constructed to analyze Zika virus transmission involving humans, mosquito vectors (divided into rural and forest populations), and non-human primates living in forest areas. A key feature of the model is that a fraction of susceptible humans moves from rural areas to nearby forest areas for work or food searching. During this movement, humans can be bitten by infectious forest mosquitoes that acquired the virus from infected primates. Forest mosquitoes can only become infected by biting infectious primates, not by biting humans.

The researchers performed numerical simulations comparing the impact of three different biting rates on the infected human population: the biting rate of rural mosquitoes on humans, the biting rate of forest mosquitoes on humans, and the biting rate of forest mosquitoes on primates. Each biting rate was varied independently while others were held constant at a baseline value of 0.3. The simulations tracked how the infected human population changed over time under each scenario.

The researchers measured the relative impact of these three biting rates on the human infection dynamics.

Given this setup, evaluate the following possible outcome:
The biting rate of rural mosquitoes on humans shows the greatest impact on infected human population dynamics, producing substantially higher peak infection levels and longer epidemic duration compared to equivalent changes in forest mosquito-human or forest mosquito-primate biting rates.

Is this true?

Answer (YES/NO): YES